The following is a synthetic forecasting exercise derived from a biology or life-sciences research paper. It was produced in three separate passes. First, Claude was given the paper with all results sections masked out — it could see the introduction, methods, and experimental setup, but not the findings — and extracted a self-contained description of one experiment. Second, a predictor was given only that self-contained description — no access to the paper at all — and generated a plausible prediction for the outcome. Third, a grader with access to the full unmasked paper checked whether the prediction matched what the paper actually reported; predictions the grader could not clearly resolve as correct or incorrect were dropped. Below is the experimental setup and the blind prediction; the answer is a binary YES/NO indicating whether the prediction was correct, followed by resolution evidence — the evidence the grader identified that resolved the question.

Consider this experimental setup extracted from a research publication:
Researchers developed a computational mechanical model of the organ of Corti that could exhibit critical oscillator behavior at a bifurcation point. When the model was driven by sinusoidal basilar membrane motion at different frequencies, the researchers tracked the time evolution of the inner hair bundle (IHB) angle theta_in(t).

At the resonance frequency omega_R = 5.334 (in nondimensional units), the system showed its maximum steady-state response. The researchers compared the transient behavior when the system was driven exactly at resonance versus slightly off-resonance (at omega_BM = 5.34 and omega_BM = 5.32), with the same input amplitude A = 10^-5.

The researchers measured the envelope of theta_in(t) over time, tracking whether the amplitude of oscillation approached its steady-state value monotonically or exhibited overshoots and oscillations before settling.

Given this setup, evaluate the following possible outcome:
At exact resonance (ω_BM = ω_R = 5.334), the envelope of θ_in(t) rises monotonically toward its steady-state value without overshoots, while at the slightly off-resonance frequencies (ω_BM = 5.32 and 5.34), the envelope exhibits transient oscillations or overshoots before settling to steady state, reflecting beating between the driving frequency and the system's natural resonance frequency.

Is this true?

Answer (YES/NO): YES